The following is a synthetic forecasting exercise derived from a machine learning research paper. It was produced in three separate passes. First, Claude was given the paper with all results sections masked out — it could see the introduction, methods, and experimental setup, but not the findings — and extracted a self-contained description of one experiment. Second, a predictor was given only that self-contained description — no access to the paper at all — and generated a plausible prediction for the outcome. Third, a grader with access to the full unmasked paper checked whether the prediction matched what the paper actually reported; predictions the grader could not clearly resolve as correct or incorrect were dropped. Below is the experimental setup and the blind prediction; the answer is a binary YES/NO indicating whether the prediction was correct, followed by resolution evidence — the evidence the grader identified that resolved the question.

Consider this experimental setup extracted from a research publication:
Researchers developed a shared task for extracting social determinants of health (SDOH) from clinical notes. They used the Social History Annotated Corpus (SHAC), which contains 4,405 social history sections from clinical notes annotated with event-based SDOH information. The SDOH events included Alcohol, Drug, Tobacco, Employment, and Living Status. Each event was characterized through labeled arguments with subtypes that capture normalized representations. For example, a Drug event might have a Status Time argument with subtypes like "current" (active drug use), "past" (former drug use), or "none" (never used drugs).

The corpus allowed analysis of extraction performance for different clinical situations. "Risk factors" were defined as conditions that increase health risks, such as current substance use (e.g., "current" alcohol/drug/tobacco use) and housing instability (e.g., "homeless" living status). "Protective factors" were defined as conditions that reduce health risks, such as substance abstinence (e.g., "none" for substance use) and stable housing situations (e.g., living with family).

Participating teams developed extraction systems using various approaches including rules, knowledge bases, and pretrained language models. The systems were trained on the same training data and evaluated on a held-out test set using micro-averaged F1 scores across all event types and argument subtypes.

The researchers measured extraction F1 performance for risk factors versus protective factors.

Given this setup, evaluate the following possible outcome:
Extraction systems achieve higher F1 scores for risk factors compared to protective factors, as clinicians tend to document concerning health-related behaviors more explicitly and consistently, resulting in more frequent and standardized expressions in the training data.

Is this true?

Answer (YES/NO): NO